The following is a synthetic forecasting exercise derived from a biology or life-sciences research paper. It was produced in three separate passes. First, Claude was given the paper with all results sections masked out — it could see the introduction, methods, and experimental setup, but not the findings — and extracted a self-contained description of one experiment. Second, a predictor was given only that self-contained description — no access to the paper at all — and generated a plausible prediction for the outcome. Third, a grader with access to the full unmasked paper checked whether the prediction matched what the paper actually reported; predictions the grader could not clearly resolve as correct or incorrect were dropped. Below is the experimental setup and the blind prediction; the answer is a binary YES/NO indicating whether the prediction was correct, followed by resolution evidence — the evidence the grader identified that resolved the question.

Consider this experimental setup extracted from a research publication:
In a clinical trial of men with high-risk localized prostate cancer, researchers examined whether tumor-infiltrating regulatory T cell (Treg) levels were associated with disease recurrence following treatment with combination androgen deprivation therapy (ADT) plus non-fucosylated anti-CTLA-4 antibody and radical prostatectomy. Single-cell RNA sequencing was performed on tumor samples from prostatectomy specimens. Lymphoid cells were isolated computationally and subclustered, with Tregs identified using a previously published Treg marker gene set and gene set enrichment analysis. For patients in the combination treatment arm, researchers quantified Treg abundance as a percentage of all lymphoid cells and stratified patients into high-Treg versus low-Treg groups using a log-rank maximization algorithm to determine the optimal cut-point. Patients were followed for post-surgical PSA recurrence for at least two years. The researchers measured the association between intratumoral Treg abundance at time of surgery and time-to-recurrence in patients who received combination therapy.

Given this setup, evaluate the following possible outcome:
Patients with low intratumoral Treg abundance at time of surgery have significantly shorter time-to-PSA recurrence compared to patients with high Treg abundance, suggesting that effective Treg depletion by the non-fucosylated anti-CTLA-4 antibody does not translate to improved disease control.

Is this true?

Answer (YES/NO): NO